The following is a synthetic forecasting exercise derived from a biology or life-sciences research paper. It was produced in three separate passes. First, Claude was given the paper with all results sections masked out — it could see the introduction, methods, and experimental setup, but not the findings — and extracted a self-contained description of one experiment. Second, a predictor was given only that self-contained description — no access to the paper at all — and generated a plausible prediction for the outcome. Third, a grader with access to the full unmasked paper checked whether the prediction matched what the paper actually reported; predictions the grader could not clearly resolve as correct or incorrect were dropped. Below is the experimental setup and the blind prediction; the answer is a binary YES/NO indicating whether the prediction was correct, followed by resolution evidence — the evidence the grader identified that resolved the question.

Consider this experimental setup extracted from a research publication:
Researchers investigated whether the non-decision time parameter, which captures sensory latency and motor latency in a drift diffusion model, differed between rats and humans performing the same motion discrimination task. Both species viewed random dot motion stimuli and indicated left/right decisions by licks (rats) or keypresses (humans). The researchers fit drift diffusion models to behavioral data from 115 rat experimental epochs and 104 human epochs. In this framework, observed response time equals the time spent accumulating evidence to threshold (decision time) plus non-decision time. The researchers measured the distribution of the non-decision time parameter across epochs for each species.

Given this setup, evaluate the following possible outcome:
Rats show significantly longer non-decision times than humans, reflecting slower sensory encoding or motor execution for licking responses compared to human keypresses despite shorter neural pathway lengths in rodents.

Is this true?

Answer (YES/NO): YES